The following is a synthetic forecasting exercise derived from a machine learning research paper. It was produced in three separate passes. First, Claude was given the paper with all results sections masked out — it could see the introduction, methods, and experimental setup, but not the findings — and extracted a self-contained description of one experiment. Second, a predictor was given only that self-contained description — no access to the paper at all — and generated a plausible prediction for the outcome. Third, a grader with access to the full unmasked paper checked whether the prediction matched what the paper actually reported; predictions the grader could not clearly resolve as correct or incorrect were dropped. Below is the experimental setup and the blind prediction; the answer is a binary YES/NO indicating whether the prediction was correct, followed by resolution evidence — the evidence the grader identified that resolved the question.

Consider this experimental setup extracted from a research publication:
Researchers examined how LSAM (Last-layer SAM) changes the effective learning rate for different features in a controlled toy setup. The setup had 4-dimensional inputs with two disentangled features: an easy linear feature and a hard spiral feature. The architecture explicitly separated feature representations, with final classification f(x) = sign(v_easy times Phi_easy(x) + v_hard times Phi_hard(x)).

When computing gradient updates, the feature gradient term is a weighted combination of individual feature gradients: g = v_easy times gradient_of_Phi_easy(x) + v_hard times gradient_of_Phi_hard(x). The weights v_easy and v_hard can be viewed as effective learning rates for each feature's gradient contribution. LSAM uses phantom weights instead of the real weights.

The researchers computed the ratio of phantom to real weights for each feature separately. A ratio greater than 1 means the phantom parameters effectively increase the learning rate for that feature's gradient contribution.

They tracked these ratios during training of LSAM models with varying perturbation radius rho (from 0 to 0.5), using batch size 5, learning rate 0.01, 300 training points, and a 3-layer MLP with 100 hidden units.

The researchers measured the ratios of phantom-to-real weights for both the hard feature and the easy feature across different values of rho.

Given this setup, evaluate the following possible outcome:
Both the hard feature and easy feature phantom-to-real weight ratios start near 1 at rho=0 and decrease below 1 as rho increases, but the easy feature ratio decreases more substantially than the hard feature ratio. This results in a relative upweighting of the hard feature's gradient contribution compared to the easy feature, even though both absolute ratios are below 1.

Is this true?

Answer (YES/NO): NO